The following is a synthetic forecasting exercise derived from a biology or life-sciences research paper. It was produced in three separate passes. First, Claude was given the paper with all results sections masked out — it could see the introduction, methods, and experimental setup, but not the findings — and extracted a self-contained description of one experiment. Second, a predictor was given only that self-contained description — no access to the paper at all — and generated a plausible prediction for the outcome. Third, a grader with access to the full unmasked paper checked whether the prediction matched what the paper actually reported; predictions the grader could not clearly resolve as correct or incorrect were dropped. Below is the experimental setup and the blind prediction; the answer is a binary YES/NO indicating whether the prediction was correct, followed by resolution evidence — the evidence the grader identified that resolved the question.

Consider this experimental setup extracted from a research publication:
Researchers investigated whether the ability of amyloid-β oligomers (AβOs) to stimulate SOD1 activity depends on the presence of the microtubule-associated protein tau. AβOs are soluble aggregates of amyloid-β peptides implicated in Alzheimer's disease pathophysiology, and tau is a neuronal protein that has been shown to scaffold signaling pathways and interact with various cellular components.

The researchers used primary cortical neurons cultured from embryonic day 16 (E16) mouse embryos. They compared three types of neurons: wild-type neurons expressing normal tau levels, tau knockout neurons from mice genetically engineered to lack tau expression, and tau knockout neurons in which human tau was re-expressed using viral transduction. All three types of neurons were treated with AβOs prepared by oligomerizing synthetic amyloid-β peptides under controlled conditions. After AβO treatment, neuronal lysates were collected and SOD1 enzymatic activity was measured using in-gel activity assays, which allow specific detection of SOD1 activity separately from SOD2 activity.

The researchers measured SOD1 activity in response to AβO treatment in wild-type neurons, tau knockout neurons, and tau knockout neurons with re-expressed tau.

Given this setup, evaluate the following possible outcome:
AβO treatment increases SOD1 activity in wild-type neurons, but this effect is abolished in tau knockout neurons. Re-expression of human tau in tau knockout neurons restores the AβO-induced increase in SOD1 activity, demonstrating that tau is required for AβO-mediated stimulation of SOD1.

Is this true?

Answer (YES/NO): YES